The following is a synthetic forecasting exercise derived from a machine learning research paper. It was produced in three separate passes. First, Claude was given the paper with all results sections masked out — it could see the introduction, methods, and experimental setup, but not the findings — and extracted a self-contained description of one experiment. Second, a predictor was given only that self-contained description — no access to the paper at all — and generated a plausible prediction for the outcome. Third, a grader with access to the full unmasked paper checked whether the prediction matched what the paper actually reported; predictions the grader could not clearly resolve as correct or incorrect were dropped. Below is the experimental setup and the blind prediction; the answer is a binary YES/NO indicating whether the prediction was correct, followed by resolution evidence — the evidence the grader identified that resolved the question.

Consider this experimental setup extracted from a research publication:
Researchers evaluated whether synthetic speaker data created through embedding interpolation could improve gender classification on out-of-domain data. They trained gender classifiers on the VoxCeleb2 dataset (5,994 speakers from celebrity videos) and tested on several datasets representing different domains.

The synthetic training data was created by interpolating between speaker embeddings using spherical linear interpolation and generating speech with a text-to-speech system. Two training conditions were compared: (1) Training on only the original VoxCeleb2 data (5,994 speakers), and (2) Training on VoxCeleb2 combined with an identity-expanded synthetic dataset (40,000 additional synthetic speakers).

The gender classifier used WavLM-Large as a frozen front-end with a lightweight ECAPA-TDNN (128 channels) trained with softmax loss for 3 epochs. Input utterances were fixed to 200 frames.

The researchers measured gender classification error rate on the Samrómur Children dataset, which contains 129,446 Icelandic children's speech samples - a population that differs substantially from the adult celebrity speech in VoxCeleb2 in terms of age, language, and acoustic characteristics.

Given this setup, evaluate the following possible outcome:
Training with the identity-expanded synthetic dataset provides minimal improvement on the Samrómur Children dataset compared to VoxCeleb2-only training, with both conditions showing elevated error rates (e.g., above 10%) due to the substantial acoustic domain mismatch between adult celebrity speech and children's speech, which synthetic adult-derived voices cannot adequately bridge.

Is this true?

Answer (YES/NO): NO